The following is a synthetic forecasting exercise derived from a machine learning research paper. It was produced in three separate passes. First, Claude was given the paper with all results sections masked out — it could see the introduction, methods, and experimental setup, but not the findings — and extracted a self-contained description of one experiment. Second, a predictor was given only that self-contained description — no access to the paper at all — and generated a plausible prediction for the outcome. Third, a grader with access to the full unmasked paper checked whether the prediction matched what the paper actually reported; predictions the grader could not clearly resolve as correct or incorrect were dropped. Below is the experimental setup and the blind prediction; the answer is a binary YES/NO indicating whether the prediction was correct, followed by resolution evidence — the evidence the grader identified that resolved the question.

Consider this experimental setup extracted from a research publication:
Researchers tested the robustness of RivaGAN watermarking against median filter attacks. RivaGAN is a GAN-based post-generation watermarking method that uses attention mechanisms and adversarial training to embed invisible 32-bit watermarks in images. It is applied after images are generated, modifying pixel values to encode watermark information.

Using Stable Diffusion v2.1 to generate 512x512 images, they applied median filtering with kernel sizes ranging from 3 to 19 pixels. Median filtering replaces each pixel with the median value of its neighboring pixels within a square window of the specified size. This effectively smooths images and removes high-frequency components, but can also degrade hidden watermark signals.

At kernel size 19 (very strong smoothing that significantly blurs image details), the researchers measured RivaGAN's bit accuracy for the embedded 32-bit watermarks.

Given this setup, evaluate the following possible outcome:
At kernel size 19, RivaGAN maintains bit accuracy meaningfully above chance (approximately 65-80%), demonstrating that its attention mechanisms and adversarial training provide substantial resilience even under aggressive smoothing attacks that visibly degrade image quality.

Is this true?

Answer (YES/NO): NO